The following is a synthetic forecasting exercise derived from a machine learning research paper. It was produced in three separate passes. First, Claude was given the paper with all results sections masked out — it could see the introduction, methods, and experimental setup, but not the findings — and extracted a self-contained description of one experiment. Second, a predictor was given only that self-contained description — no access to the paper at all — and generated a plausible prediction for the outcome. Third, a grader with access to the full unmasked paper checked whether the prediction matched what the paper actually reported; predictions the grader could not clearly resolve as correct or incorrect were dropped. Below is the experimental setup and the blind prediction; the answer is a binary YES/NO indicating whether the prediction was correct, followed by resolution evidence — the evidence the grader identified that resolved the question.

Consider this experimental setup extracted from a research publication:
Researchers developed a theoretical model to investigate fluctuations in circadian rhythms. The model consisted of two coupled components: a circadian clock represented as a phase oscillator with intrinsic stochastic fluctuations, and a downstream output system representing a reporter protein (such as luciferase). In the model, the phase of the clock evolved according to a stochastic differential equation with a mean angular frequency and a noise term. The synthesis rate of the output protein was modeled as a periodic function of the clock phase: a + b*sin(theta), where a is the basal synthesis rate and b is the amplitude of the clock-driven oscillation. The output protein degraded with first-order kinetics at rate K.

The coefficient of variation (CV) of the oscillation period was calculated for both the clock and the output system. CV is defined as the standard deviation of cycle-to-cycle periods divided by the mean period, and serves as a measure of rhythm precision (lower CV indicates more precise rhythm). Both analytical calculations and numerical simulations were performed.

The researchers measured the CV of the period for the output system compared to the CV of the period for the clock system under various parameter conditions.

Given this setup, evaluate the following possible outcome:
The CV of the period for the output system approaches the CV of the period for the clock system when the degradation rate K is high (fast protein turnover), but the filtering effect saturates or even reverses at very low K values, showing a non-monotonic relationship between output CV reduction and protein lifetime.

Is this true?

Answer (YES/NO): YES